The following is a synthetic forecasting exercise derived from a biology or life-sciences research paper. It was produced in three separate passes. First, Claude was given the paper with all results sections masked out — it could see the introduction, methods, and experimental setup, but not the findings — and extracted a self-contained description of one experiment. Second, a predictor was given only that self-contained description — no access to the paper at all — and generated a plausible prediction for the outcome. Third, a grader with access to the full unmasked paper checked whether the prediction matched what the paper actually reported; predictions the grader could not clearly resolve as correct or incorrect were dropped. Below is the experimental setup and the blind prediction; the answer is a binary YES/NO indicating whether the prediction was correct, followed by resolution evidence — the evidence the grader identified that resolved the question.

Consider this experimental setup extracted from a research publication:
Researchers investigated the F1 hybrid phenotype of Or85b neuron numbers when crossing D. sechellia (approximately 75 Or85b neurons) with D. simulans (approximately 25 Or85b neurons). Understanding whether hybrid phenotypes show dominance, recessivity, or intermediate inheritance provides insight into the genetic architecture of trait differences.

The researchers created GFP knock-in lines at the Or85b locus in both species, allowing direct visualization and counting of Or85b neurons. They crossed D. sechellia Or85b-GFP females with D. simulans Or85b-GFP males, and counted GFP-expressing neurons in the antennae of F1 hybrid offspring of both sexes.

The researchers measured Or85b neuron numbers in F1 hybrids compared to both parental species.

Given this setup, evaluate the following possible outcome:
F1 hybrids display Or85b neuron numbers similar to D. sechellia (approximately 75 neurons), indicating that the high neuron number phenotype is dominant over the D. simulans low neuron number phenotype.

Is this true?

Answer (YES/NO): NO